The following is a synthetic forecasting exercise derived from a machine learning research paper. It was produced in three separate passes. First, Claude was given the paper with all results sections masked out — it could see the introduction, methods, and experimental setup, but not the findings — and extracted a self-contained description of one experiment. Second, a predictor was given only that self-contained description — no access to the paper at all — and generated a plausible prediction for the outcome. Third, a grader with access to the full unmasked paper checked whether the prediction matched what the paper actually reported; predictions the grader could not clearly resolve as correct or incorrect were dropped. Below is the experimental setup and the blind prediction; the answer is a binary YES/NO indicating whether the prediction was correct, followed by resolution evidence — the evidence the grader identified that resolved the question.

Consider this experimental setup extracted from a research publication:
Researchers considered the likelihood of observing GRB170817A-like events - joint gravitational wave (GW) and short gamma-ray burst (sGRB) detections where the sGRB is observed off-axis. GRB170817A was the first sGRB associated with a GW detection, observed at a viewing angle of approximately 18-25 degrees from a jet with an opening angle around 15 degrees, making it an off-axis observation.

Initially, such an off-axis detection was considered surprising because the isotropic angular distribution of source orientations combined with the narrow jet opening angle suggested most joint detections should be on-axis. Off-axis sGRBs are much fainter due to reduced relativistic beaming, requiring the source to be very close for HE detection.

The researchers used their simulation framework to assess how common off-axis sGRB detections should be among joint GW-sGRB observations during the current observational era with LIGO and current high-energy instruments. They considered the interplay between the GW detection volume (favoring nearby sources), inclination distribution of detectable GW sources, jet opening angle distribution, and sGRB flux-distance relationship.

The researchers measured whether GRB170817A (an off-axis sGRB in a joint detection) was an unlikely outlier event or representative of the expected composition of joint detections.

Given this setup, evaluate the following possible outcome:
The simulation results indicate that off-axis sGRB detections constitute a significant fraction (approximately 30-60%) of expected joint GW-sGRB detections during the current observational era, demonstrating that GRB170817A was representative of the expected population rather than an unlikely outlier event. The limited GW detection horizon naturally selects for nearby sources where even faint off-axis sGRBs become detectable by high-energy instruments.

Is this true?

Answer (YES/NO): NO